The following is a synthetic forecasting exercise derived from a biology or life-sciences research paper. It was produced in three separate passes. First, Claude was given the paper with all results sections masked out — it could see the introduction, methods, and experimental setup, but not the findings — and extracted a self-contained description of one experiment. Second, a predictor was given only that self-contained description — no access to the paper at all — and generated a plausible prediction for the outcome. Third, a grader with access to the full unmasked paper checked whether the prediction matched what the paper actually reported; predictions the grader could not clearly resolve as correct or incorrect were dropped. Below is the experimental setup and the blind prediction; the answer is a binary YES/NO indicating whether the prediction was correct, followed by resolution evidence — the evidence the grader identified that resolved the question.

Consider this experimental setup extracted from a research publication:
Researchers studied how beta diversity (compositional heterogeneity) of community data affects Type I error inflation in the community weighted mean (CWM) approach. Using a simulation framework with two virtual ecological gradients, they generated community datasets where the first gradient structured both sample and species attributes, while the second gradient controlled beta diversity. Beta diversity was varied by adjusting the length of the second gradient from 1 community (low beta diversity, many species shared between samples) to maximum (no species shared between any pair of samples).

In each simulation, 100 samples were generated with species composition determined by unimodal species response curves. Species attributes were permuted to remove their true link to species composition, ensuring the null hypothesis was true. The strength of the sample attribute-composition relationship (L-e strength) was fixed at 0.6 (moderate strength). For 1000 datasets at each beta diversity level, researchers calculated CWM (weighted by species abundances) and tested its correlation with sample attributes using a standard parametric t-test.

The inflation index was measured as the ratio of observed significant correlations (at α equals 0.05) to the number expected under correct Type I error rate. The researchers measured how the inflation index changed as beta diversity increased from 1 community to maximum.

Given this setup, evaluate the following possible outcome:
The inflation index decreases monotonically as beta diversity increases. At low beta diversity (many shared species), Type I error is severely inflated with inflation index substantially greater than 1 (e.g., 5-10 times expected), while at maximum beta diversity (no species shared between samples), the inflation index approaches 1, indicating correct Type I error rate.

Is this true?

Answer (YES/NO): YES